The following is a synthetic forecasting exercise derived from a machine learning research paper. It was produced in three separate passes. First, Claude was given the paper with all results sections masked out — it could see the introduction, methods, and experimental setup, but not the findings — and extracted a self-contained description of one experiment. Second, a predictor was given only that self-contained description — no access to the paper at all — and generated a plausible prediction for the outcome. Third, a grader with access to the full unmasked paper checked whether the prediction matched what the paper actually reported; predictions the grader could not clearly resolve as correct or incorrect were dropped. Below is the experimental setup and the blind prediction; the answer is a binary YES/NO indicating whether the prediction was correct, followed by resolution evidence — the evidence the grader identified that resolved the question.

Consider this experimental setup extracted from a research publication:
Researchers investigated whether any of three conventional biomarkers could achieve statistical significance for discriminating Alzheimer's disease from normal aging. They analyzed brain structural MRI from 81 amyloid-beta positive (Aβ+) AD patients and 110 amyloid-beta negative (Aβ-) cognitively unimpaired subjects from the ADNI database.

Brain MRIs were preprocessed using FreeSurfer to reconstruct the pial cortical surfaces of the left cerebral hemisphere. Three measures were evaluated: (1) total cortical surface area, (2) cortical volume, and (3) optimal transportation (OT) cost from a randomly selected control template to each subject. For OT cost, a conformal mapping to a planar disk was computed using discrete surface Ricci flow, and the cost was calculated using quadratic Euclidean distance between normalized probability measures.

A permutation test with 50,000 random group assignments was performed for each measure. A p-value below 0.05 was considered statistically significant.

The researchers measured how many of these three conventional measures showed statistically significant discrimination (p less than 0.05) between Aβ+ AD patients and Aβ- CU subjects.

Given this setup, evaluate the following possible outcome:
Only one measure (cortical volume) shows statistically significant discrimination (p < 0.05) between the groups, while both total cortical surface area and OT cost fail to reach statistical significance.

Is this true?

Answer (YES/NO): NO